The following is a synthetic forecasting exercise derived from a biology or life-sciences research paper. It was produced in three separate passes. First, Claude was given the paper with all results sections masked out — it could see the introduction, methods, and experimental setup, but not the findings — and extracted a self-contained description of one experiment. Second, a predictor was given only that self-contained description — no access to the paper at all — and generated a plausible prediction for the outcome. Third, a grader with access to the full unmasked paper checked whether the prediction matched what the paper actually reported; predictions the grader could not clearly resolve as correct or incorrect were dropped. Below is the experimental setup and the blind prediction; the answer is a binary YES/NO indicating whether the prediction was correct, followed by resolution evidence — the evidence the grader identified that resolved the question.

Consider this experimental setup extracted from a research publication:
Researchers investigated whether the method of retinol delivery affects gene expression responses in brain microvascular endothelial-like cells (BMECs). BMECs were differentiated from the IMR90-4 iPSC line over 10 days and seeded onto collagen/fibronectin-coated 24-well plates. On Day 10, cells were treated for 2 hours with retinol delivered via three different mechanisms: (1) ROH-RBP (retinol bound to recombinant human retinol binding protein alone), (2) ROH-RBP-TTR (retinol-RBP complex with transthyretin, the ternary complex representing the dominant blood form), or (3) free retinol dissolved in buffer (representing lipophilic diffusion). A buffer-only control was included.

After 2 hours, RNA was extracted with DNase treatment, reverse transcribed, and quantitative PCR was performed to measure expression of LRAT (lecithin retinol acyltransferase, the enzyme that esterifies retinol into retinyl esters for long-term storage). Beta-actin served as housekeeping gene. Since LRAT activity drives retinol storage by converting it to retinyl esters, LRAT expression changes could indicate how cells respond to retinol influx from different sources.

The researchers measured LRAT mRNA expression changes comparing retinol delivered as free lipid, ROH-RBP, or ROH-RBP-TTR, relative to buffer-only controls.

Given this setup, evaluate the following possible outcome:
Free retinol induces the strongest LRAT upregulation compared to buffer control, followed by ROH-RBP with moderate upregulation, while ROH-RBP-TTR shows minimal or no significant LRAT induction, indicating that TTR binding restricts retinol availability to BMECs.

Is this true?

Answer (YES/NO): NO